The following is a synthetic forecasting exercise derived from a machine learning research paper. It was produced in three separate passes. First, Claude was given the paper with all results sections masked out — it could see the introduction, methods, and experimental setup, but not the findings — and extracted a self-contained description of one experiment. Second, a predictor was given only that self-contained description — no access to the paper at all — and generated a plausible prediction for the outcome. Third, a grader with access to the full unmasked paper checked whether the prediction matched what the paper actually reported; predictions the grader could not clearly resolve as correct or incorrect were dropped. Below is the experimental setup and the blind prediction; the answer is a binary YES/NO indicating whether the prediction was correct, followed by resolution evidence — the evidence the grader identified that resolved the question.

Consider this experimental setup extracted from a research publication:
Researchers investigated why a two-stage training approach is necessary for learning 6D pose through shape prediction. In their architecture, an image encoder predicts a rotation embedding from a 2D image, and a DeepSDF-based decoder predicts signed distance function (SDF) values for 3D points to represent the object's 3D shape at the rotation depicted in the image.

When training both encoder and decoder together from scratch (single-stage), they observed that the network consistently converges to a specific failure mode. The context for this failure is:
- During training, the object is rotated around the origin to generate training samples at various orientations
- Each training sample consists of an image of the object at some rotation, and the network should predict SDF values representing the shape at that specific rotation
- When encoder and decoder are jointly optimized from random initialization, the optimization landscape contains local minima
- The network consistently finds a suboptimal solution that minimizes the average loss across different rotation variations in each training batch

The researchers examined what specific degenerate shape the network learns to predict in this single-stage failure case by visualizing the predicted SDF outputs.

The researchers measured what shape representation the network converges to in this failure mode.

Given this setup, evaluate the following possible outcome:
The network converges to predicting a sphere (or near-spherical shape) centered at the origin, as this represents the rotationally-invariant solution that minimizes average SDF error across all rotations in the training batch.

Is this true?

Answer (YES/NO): YES